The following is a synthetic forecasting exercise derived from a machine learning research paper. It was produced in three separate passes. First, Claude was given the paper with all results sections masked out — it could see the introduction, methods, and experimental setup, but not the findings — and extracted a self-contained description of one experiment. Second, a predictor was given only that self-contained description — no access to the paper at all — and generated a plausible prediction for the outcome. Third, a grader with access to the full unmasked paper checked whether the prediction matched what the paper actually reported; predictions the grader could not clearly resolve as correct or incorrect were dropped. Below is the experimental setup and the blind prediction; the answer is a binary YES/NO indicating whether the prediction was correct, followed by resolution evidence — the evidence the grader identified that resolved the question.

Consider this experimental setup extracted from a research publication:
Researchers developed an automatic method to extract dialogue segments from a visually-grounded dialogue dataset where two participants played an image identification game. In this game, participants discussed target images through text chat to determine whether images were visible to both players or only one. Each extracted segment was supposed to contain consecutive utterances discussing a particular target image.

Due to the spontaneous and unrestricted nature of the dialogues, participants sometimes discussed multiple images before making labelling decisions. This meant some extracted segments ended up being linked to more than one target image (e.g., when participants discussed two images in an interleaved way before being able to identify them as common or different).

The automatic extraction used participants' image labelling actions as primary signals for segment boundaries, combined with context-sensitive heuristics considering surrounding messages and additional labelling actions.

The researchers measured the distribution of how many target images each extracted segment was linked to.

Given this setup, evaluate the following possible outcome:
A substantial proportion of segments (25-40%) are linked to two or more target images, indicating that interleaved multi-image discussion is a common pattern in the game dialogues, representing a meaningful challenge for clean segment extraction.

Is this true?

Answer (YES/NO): YES